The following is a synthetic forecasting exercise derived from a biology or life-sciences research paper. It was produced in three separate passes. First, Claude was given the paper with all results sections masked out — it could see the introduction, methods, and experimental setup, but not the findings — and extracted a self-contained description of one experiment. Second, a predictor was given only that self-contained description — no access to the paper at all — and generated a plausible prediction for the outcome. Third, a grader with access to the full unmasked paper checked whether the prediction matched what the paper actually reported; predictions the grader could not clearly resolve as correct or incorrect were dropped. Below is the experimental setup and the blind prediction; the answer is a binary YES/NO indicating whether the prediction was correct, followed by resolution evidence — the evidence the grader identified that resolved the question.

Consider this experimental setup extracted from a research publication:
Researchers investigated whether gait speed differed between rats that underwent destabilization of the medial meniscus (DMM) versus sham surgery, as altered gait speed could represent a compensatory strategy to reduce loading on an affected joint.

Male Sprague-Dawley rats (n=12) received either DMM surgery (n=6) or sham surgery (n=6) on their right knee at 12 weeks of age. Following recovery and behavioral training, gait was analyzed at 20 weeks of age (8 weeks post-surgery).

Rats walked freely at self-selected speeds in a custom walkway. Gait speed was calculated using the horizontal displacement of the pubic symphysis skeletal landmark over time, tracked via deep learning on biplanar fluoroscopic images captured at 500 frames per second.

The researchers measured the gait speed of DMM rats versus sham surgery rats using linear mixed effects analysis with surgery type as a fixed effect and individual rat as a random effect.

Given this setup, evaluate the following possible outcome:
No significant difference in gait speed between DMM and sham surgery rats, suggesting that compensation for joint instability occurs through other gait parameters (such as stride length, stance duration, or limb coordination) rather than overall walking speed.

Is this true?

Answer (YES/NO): YES